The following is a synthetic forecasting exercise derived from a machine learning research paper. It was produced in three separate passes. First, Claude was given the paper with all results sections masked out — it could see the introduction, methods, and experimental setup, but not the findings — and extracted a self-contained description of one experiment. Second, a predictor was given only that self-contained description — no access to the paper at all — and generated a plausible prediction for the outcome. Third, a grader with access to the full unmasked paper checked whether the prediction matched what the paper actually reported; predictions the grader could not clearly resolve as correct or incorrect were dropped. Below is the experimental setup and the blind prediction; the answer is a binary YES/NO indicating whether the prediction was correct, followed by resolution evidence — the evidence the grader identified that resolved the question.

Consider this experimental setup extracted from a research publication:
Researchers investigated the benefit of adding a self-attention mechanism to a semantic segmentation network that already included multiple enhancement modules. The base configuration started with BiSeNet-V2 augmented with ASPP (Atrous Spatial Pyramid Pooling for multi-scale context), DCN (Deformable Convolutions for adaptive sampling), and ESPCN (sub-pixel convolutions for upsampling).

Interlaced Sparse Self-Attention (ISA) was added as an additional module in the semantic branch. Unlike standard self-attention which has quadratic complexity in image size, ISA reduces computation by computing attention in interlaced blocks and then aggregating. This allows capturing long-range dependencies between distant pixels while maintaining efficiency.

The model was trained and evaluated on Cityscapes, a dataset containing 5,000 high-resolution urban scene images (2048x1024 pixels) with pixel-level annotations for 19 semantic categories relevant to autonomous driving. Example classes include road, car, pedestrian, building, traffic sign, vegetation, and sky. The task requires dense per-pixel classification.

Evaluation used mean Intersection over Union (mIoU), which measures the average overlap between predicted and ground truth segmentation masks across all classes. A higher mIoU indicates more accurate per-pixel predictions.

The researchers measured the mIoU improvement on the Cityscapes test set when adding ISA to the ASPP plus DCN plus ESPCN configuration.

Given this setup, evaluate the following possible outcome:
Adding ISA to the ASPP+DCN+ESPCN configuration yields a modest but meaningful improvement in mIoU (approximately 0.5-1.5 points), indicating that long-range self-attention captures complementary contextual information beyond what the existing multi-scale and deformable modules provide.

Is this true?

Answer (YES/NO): YES